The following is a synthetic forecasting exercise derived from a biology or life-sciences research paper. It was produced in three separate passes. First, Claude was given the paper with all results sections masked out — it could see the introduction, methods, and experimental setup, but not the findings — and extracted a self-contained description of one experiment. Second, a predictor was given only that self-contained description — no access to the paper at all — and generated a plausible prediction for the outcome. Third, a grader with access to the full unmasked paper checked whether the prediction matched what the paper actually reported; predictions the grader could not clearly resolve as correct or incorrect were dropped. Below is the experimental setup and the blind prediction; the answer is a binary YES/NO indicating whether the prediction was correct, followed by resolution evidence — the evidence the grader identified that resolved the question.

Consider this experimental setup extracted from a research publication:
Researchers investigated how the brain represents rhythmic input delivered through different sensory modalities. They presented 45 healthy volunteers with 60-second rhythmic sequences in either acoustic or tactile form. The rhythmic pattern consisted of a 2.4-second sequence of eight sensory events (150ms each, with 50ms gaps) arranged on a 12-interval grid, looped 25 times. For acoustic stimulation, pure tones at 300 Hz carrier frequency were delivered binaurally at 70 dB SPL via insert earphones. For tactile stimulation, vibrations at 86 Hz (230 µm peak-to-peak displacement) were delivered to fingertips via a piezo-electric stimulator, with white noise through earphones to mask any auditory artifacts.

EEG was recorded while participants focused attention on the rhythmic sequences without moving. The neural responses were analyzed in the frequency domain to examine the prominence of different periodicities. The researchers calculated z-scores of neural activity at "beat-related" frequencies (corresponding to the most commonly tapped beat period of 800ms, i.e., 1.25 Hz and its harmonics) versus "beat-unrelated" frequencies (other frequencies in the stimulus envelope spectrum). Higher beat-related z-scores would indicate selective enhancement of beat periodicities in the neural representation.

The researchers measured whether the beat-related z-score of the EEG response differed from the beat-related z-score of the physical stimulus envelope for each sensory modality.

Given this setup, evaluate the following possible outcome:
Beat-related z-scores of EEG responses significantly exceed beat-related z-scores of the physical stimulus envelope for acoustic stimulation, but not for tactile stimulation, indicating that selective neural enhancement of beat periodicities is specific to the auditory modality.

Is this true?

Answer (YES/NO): YES